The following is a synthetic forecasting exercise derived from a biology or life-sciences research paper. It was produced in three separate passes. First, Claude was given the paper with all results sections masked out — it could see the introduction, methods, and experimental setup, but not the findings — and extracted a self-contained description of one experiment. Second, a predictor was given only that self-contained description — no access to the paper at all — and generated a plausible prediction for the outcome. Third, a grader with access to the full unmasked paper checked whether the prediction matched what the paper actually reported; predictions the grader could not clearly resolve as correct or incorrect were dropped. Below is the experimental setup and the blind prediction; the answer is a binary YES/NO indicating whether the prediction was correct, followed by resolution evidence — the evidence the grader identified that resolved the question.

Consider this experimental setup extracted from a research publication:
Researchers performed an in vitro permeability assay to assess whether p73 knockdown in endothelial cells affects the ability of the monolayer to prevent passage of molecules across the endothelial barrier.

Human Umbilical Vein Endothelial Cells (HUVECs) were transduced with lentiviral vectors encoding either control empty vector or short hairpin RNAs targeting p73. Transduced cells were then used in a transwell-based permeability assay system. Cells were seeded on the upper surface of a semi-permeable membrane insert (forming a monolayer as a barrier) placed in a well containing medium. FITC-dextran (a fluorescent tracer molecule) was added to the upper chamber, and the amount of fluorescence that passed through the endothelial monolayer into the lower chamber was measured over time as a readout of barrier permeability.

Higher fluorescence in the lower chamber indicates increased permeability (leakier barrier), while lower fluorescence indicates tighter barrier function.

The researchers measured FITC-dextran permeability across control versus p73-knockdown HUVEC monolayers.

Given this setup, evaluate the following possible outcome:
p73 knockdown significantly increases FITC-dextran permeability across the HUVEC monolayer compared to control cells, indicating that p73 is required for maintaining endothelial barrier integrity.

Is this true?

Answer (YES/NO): YES